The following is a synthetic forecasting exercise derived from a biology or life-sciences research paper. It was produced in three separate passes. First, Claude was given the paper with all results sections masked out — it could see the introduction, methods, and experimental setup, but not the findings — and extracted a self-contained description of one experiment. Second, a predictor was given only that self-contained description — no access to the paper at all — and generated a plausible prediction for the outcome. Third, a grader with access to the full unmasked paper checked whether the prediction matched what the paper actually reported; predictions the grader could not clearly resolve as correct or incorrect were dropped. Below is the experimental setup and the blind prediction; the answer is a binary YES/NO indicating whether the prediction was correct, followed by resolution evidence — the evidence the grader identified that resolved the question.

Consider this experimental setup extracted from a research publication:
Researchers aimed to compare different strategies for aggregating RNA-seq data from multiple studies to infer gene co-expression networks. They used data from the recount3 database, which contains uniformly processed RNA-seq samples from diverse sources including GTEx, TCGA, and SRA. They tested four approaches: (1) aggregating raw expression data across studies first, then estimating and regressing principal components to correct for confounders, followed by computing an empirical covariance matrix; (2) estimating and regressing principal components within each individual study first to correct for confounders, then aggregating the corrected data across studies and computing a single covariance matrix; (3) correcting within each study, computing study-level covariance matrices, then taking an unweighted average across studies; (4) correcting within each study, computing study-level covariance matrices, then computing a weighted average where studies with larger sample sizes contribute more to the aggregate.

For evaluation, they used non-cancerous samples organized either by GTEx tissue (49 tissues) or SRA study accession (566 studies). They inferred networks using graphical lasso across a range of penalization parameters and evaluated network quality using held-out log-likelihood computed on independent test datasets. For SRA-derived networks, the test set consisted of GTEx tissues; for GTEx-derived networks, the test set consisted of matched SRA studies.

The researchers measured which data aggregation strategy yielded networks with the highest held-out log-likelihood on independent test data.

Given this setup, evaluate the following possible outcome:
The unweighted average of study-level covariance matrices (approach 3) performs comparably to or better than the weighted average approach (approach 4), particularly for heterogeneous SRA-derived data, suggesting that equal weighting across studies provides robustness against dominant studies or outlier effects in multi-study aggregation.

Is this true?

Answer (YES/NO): NO